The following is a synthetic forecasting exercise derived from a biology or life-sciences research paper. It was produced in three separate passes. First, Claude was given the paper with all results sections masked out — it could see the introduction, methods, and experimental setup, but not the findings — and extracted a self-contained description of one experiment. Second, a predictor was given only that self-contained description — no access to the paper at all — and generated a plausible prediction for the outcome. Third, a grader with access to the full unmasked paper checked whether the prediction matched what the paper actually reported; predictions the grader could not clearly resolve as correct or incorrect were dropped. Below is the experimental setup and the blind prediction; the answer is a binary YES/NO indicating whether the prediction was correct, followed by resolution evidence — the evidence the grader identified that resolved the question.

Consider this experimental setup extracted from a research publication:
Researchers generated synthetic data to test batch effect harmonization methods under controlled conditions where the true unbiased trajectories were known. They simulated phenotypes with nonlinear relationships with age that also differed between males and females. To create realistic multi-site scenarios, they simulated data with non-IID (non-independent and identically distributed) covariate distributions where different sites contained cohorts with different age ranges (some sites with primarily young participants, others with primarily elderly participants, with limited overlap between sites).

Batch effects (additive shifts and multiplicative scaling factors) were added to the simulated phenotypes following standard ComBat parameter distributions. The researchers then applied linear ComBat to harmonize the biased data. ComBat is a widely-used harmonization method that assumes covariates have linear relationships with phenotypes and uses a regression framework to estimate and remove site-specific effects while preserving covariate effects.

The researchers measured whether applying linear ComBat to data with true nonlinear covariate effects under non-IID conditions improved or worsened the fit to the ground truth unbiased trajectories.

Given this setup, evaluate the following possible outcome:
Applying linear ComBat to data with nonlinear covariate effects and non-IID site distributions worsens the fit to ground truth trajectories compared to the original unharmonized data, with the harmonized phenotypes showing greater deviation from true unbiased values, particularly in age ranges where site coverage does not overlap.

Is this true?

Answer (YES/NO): YES